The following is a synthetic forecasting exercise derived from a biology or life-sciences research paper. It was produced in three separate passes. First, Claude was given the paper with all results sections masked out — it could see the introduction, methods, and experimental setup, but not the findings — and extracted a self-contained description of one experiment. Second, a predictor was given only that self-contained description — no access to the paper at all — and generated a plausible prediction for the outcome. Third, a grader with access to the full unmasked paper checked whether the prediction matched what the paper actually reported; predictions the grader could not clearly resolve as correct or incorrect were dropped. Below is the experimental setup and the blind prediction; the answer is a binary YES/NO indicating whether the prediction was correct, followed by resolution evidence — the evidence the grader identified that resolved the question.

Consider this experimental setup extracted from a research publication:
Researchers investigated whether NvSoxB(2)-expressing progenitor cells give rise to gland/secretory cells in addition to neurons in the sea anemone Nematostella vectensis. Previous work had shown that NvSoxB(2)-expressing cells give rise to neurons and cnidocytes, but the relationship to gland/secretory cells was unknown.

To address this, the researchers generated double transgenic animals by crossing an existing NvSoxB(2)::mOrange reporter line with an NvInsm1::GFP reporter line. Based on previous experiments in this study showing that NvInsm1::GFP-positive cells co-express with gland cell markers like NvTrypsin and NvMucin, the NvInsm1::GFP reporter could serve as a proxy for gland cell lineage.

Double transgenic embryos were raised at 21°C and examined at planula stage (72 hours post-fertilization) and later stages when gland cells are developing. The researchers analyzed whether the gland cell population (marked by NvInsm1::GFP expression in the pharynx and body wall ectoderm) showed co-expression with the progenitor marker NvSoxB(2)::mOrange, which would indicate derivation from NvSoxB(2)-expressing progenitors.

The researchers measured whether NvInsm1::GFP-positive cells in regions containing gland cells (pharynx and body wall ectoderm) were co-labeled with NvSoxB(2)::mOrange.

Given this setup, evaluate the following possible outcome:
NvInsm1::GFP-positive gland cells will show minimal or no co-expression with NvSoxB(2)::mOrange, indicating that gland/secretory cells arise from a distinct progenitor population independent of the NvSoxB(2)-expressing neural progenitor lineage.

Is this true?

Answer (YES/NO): NO